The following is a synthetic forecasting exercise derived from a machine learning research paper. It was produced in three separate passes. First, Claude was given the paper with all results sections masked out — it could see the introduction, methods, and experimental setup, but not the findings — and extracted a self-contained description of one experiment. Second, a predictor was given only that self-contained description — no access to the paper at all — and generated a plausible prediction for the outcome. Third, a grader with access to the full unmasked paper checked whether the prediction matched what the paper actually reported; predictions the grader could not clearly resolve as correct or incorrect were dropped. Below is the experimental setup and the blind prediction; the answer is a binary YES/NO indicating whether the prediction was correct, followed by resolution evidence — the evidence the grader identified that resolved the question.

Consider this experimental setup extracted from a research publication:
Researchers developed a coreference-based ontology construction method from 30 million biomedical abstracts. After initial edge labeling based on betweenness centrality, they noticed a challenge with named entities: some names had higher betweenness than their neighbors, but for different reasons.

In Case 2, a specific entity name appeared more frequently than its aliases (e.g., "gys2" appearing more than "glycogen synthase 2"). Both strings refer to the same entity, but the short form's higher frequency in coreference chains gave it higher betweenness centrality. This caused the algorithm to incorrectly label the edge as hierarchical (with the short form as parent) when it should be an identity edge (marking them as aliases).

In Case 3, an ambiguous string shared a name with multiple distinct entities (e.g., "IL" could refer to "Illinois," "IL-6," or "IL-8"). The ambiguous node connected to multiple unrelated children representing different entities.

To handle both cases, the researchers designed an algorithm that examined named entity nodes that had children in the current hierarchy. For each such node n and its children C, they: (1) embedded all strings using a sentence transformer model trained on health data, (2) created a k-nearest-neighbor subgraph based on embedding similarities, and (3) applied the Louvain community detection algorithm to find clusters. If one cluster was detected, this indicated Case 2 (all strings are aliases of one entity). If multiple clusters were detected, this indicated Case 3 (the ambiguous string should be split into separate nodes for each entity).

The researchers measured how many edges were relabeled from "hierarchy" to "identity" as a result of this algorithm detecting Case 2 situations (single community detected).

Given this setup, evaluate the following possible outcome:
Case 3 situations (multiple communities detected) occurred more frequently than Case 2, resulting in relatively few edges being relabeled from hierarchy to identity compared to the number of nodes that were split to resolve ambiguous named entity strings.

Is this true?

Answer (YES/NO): NO